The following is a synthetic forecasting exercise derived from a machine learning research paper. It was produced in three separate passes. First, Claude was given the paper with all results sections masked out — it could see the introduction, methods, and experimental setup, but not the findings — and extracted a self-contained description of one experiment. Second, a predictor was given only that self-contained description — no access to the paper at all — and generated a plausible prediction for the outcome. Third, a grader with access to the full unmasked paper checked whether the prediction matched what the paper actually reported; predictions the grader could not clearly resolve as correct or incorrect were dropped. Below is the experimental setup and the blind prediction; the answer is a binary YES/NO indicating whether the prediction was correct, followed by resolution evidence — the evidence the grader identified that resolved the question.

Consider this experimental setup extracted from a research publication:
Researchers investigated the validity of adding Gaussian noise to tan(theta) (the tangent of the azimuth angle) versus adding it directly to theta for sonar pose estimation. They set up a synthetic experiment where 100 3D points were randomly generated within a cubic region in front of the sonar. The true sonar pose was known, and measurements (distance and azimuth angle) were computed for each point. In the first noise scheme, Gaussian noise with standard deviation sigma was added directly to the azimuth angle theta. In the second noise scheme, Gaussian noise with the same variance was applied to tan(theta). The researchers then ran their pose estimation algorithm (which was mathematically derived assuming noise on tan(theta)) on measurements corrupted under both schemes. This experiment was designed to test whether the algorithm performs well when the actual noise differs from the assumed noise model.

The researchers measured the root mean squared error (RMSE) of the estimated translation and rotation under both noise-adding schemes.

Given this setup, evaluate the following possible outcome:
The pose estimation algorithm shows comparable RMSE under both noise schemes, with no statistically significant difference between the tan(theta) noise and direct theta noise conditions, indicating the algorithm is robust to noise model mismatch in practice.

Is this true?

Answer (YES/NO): YES